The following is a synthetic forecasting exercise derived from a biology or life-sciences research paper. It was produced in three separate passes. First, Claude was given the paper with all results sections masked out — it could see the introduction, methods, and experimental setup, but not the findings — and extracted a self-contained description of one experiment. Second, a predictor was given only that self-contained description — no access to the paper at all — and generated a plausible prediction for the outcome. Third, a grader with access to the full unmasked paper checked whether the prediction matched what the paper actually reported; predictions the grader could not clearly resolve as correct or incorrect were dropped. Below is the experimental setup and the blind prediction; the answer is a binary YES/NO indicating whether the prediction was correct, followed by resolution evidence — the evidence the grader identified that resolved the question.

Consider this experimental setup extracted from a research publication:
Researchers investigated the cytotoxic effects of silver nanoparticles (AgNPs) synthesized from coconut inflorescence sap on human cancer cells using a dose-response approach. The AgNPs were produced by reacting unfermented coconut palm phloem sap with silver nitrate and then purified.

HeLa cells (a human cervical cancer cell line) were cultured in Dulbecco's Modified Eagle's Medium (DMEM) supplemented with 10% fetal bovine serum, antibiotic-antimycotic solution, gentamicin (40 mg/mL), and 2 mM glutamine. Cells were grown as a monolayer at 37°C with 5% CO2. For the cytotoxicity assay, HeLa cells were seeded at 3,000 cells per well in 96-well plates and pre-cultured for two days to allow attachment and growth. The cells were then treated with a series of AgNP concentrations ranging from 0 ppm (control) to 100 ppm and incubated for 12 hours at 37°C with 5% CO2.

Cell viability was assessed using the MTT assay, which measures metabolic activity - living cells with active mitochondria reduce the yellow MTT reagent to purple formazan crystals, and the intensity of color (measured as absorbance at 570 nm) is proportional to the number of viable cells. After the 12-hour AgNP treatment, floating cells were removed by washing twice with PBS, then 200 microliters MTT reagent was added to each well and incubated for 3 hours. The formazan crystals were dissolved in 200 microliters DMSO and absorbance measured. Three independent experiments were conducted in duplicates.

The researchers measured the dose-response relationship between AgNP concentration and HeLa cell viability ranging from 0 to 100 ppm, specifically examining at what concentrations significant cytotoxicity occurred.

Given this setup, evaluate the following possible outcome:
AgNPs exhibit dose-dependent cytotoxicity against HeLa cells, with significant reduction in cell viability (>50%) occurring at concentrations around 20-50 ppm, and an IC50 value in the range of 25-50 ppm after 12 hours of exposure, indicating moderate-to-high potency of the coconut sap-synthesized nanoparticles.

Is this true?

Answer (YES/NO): NO